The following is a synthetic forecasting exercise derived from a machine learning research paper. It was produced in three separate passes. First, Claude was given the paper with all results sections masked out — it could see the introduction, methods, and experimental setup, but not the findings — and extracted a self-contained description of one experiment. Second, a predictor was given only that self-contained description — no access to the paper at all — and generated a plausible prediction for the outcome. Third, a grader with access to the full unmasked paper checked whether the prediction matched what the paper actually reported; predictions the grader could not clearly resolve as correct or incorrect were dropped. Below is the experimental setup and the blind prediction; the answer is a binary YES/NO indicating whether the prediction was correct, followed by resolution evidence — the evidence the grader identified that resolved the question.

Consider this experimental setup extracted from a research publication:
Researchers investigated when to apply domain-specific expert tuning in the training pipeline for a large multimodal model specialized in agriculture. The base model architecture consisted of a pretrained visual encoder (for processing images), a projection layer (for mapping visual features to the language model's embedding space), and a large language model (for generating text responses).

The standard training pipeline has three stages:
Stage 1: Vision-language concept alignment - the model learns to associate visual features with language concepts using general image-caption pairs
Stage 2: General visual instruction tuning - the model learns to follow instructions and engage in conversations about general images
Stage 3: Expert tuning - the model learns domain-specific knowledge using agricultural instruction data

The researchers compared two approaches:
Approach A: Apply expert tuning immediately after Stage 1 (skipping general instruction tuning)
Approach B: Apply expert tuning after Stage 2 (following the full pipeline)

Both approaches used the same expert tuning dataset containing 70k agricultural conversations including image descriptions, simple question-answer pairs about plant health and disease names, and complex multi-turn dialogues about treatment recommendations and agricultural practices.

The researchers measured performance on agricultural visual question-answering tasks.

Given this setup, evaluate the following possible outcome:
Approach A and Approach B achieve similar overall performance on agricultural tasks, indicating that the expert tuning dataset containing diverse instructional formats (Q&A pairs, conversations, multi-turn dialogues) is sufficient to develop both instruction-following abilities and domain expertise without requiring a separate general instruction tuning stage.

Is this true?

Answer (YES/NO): NO